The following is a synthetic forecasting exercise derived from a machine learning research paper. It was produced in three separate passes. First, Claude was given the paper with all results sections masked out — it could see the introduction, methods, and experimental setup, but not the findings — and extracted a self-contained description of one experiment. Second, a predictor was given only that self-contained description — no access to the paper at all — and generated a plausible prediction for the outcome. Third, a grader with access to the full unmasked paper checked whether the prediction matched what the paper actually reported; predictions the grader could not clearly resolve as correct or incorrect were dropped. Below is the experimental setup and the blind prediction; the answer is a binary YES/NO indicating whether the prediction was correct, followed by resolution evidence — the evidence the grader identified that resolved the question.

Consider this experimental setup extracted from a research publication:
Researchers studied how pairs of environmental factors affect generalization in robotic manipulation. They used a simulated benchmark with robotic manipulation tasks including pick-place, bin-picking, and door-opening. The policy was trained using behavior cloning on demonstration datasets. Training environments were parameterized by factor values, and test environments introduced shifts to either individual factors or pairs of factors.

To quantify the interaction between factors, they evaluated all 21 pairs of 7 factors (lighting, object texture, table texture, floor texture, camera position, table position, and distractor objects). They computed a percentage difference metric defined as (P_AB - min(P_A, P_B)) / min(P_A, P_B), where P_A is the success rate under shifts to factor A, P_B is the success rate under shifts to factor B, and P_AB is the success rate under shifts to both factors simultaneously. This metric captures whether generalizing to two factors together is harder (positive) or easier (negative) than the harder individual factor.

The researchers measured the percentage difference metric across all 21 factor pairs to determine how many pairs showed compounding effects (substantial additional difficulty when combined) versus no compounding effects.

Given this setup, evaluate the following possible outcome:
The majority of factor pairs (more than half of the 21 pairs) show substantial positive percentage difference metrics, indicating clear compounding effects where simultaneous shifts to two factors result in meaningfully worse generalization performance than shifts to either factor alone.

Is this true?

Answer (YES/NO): NO